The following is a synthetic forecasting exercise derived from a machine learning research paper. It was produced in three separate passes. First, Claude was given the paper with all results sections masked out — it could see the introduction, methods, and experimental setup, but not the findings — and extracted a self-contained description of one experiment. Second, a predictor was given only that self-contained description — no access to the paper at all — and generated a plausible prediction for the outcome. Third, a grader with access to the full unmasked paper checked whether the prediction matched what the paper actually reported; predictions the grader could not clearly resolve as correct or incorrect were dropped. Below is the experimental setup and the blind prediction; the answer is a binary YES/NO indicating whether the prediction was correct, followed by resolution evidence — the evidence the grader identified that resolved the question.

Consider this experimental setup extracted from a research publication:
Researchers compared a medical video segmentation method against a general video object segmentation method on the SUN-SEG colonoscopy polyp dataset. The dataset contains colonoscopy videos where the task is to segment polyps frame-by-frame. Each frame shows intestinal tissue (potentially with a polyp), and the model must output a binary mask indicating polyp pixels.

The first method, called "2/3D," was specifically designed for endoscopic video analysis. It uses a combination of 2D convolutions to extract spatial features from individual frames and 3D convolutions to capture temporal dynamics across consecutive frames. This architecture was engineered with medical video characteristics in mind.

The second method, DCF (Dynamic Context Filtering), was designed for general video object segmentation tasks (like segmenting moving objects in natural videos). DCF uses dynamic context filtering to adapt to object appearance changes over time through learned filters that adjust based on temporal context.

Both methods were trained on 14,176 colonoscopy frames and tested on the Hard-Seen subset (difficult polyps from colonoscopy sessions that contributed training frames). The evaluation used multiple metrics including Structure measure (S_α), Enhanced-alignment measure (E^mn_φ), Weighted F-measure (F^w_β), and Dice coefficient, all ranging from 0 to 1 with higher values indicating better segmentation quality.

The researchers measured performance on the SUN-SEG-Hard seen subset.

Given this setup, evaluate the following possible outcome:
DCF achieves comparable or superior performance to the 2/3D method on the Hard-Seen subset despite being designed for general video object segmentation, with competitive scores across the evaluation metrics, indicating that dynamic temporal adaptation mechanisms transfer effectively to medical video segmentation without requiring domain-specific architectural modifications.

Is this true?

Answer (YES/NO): NO